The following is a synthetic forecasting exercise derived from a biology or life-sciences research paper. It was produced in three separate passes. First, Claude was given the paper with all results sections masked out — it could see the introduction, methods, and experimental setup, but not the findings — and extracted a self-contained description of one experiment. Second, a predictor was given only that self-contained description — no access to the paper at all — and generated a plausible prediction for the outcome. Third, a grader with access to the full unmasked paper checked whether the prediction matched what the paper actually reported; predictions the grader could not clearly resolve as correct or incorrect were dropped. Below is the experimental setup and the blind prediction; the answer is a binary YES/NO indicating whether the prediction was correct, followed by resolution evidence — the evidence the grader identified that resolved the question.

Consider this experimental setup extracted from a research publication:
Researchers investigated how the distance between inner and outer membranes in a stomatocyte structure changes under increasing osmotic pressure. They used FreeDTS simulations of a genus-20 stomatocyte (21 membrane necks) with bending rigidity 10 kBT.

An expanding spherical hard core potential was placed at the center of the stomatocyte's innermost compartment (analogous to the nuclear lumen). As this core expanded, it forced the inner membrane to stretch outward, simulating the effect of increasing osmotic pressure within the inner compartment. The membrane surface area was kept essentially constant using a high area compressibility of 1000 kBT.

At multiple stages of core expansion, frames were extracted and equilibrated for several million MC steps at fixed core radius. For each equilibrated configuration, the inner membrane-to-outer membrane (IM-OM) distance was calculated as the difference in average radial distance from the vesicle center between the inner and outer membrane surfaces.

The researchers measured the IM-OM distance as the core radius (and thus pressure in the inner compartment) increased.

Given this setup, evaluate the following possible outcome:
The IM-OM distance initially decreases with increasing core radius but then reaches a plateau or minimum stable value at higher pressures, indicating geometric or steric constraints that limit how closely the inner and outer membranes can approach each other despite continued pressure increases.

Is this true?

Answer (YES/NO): NO